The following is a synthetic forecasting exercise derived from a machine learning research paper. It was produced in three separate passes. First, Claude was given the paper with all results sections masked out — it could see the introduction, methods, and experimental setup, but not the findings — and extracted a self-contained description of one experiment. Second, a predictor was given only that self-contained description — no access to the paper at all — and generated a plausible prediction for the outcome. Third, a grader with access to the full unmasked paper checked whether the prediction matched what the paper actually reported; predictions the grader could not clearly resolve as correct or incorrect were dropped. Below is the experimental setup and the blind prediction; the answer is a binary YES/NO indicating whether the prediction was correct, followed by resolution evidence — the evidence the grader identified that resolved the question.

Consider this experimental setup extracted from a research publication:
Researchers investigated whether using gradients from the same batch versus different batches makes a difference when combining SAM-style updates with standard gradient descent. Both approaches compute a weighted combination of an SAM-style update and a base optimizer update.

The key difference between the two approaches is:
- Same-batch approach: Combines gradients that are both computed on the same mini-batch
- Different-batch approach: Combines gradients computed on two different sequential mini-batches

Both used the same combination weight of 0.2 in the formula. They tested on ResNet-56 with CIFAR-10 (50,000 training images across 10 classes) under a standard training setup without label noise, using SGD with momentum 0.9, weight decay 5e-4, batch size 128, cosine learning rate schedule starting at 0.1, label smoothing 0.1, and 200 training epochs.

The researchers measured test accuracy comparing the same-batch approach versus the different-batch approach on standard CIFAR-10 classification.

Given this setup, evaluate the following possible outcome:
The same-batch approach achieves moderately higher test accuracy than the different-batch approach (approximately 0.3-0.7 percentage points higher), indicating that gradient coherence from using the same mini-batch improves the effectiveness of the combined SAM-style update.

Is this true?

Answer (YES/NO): NO